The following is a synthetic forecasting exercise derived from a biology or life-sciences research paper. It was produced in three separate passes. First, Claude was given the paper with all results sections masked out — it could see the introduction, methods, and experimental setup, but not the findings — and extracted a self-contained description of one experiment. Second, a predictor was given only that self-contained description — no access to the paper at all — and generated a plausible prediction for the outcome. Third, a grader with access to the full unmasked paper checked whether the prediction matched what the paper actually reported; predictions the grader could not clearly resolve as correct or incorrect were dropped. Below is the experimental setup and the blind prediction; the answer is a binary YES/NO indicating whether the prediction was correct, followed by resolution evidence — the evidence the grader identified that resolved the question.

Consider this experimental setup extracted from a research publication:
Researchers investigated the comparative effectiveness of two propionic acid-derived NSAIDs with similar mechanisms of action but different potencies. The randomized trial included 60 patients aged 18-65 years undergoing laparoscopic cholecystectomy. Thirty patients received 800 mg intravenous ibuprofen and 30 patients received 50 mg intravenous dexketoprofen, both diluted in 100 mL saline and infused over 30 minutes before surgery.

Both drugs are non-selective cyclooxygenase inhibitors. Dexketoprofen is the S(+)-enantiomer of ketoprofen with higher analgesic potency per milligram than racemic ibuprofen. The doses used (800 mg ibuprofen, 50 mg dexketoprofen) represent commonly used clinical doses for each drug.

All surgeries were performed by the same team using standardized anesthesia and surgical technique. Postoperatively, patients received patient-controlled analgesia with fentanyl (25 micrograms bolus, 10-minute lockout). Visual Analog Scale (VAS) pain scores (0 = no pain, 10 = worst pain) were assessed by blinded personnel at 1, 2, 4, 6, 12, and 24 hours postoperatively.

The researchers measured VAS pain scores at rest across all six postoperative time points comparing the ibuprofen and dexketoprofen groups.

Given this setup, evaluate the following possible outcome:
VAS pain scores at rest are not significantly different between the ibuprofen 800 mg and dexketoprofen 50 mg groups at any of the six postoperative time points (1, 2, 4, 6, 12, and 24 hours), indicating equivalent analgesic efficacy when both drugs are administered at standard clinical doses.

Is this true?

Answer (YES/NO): YES